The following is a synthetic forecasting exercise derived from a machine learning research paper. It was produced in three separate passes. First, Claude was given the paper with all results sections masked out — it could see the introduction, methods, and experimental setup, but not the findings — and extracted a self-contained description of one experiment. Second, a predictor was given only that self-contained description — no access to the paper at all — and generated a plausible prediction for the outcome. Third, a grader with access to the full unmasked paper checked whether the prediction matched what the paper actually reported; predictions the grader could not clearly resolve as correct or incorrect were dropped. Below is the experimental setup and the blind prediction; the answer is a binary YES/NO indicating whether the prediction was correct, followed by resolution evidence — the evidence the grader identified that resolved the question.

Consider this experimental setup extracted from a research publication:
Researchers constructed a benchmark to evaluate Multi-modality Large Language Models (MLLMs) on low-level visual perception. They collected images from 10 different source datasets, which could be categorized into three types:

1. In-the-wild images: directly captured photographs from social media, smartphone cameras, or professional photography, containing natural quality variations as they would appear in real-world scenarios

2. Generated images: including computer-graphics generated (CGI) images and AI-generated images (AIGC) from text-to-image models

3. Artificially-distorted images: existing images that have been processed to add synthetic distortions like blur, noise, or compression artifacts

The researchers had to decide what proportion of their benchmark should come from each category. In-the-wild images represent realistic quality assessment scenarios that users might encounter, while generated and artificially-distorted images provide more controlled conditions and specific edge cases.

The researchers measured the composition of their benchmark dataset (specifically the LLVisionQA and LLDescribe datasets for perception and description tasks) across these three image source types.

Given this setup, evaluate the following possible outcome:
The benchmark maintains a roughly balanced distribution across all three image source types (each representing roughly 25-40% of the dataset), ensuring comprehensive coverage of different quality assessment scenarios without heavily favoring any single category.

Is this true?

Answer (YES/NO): NO